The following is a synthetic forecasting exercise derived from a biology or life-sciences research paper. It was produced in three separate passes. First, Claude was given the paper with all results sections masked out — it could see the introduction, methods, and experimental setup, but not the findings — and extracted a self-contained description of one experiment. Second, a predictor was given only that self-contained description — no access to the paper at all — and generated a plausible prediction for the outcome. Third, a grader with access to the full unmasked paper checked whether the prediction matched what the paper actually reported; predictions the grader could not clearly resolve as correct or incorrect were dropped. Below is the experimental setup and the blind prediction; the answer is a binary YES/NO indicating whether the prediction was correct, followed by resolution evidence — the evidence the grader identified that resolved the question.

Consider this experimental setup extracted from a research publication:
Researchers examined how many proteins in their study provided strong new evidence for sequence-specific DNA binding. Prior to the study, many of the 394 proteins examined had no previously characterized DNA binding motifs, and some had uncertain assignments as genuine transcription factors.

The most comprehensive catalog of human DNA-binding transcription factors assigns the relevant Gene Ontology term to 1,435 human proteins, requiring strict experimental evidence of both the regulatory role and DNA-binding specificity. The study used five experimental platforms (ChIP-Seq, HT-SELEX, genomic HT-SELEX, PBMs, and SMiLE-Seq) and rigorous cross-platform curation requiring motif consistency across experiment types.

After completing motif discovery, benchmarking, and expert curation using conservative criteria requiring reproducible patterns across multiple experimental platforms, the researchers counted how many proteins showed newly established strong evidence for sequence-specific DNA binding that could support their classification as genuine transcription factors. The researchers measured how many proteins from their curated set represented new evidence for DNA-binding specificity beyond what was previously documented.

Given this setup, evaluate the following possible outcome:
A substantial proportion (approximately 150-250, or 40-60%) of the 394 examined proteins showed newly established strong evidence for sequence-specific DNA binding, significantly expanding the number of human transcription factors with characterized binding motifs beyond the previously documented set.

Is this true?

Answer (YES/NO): NO